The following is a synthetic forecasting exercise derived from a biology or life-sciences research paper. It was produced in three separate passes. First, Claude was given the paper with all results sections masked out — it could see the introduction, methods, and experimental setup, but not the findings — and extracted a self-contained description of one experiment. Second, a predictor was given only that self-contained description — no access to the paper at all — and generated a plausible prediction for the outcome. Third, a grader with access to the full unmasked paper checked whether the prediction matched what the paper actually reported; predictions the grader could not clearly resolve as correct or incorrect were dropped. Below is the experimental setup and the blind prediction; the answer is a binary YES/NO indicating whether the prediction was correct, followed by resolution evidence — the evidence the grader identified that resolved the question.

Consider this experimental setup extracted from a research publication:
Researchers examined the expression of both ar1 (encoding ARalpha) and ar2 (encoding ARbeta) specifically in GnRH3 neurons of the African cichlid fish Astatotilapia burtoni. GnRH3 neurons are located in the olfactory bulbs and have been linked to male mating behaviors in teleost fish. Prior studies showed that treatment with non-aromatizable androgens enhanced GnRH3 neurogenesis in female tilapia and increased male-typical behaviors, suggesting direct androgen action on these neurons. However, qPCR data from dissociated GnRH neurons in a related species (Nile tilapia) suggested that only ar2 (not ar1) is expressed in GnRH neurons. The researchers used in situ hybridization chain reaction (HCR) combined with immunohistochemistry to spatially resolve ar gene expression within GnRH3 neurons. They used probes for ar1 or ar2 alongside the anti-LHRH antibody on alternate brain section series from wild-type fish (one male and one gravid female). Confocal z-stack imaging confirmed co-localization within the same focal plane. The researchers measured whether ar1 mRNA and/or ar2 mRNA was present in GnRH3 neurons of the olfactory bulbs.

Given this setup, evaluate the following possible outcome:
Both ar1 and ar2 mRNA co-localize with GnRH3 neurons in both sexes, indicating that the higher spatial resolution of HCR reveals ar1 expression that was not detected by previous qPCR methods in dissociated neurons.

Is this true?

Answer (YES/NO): YES